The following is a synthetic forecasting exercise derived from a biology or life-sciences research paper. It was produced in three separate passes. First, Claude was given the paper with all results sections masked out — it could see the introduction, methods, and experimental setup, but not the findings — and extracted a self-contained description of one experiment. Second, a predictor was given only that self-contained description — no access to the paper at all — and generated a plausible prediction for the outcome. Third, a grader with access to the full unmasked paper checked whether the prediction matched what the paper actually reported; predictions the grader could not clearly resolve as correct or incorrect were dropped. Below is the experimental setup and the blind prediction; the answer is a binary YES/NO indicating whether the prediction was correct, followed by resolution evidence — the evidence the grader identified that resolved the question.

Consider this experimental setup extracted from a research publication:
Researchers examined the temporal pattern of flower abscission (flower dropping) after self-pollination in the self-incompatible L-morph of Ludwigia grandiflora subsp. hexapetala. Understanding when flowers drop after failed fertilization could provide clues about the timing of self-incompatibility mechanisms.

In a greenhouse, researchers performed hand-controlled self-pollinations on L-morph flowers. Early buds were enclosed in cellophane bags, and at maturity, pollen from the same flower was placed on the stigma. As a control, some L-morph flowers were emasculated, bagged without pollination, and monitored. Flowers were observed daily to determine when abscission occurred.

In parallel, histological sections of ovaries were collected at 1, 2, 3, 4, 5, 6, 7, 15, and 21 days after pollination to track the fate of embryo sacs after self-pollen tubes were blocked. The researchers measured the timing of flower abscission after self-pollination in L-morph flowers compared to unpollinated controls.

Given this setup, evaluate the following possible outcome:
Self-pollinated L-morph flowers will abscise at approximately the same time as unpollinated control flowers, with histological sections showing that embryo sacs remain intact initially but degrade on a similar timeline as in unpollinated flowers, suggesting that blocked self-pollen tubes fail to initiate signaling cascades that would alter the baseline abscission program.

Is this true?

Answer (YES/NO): NO